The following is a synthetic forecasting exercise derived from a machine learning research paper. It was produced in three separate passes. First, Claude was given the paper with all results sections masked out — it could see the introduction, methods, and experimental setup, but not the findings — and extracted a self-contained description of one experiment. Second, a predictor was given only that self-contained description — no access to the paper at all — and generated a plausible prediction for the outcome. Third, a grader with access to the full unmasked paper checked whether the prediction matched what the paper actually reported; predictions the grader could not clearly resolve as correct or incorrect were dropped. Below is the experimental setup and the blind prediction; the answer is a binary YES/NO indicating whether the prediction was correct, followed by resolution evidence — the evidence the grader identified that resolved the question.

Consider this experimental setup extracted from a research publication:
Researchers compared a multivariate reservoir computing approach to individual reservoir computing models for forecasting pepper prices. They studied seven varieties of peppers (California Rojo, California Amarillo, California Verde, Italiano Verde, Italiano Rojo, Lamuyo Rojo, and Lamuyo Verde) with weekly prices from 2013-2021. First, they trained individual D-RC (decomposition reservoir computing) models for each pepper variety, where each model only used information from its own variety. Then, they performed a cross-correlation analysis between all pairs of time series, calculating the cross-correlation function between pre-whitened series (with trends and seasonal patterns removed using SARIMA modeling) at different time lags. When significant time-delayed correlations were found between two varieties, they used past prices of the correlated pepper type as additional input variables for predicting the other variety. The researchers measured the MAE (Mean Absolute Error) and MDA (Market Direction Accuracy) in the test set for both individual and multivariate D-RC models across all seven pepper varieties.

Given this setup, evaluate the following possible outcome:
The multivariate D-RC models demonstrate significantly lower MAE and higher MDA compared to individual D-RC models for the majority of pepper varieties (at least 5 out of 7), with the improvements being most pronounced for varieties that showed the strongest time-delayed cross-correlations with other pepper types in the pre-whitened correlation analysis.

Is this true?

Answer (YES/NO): NO